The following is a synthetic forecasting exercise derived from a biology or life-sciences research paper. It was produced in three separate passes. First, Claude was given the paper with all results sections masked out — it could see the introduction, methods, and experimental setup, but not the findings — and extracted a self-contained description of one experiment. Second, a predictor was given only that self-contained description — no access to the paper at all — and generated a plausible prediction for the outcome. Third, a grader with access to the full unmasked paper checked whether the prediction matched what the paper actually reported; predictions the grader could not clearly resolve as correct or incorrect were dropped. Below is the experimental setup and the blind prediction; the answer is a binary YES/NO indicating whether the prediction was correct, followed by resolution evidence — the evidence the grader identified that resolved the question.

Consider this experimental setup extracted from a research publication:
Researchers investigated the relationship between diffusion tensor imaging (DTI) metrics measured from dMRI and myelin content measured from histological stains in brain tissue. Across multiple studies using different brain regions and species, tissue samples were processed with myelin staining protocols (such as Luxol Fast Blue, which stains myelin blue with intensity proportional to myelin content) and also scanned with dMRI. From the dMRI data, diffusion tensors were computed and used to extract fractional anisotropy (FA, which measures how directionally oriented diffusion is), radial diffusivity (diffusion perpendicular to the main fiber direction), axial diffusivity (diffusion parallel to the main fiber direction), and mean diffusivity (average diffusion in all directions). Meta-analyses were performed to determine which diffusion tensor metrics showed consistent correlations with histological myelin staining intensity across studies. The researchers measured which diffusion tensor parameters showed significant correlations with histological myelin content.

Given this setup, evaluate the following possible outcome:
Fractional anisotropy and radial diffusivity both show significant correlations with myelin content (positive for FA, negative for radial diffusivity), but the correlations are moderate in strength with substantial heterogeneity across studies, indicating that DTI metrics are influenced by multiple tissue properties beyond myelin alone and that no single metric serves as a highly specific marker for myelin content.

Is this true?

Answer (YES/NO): NO